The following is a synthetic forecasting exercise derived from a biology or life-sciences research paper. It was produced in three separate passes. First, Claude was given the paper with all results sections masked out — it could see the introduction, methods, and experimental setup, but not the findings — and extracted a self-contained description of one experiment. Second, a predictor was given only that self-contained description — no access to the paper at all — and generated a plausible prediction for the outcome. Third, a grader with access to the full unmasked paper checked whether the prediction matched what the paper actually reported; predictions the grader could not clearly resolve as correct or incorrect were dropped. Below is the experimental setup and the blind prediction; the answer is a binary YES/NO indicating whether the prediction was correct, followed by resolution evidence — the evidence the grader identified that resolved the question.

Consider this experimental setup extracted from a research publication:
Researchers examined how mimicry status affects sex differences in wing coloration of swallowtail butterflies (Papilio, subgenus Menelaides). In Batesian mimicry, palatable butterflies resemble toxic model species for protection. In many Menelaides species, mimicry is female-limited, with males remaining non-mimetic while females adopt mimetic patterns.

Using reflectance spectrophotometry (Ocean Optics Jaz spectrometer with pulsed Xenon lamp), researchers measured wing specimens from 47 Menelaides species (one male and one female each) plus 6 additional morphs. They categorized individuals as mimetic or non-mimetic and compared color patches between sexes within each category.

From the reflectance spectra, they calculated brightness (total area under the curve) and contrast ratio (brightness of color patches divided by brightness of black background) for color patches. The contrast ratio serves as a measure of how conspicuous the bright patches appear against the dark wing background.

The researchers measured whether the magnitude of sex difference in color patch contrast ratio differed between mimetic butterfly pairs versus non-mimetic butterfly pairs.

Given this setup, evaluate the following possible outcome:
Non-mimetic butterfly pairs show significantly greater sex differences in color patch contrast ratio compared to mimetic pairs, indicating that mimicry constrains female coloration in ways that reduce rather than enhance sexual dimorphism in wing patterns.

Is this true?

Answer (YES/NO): YES